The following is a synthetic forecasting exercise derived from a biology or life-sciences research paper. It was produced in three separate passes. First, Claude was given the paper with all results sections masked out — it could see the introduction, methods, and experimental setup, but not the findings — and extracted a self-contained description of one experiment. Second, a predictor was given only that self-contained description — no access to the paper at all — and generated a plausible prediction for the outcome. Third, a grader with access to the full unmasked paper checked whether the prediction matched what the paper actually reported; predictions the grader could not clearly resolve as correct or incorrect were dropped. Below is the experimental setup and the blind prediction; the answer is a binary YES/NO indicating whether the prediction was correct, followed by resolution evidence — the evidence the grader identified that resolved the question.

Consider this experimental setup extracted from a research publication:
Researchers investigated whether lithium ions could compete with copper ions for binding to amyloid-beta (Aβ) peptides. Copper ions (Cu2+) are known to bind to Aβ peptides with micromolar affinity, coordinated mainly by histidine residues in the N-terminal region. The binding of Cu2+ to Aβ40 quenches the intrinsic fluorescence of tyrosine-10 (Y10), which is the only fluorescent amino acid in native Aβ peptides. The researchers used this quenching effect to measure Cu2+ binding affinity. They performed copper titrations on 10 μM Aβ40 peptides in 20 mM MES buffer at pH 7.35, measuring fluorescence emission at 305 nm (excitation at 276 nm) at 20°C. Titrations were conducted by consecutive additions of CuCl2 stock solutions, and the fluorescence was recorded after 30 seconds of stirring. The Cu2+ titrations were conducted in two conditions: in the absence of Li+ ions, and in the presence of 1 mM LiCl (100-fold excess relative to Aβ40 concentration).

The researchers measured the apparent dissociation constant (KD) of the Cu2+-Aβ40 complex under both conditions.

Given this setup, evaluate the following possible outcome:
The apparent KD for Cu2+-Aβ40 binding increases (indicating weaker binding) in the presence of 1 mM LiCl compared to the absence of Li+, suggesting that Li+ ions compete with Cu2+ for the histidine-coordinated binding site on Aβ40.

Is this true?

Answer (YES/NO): NO